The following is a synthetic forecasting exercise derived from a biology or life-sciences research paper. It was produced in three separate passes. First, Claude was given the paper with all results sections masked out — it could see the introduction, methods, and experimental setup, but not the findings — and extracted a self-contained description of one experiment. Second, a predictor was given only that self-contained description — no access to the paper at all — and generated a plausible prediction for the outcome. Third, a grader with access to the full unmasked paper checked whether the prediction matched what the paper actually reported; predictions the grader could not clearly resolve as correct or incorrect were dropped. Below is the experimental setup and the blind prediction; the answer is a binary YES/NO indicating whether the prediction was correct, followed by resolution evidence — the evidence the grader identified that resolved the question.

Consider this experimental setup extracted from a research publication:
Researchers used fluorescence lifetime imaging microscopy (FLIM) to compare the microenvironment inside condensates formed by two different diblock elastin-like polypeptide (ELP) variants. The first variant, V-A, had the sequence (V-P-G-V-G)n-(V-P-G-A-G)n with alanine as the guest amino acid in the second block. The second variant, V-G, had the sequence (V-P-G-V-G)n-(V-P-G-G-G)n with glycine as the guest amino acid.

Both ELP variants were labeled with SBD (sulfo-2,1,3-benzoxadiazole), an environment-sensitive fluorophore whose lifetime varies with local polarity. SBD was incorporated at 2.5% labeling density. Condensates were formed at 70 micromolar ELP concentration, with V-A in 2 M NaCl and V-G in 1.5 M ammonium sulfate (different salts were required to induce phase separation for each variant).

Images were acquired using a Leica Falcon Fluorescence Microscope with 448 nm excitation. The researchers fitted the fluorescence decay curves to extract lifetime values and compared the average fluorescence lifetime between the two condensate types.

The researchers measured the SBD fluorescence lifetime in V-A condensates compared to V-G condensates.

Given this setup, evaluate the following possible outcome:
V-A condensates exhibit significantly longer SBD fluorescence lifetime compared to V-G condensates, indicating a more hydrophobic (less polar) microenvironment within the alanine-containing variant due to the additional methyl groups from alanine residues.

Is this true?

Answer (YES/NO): YES